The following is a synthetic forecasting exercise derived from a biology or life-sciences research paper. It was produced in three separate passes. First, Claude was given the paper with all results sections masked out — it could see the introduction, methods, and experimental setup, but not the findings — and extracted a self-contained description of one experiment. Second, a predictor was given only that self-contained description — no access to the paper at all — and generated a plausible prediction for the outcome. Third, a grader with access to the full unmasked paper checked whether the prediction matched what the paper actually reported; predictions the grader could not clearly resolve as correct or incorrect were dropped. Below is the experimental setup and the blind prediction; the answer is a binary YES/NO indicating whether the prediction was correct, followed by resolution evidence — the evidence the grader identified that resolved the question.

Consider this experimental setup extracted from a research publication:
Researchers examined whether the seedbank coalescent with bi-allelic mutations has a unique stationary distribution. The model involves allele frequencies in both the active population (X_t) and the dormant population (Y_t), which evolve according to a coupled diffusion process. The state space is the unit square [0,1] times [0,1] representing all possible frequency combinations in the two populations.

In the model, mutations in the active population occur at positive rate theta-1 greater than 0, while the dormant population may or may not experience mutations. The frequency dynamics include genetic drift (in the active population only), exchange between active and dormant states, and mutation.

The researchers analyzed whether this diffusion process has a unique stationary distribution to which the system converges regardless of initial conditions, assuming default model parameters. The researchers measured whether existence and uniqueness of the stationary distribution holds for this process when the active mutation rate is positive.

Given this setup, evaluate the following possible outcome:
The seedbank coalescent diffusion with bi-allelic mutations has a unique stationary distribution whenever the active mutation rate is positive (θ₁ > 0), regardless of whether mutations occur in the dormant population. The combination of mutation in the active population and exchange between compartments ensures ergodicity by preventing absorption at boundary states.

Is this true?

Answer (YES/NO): YES